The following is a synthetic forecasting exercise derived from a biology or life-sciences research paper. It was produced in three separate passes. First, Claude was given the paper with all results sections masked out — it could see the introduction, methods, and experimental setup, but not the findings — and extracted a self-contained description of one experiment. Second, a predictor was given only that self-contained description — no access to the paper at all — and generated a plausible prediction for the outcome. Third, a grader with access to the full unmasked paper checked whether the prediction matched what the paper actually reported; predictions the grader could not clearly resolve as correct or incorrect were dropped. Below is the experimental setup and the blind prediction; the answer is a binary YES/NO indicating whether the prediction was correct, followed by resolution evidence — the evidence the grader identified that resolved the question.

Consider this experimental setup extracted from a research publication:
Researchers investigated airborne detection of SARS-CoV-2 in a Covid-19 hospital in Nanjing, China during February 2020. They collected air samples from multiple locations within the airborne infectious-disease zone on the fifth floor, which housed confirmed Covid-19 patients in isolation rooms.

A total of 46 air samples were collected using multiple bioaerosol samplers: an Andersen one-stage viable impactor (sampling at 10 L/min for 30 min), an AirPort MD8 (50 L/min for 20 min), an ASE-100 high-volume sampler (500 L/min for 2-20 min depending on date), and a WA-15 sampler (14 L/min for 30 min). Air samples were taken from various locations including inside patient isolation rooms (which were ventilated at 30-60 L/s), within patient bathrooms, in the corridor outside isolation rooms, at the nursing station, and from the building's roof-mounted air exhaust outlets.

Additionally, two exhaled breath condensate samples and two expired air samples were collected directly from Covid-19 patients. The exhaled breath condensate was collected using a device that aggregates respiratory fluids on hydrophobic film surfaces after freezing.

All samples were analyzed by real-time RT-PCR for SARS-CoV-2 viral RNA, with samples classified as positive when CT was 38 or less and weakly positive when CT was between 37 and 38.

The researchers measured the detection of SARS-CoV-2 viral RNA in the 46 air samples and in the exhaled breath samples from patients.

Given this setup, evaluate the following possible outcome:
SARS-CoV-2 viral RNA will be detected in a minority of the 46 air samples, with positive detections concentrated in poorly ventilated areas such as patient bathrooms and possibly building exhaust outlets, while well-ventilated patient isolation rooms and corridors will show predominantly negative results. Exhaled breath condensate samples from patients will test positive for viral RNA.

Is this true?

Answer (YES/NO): NO